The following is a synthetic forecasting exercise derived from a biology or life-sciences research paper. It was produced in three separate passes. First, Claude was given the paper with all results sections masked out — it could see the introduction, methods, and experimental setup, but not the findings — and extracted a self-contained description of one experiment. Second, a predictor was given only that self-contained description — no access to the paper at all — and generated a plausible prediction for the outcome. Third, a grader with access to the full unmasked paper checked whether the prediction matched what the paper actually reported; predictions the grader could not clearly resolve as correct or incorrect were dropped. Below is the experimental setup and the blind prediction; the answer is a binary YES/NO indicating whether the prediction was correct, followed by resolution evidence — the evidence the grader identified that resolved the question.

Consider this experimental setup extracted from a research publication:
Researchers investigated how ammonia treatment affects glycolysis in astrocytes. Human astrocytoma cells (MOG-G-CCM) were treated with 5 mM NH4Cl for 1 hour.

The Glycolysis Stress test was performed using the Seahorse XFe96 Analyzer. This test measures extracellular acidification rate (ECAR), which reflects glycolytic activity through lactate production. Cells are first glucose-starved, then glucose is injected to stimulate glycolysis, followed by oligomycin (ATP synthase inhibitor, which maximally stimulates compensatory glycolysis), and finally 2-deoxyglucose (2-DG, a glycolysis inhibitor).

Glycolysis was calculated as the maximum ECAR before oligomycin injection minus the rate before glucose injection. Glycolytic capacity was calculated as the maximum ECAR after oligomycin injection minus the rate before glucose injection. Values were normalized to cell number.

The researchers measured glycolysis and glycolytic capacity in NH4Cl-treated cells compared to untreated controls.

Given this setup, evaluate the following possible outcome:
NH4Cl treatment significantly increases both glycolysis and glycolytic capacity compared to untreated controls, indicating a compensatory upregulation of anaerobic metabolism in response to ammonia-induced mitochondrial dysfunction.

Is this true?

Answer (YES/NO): NO